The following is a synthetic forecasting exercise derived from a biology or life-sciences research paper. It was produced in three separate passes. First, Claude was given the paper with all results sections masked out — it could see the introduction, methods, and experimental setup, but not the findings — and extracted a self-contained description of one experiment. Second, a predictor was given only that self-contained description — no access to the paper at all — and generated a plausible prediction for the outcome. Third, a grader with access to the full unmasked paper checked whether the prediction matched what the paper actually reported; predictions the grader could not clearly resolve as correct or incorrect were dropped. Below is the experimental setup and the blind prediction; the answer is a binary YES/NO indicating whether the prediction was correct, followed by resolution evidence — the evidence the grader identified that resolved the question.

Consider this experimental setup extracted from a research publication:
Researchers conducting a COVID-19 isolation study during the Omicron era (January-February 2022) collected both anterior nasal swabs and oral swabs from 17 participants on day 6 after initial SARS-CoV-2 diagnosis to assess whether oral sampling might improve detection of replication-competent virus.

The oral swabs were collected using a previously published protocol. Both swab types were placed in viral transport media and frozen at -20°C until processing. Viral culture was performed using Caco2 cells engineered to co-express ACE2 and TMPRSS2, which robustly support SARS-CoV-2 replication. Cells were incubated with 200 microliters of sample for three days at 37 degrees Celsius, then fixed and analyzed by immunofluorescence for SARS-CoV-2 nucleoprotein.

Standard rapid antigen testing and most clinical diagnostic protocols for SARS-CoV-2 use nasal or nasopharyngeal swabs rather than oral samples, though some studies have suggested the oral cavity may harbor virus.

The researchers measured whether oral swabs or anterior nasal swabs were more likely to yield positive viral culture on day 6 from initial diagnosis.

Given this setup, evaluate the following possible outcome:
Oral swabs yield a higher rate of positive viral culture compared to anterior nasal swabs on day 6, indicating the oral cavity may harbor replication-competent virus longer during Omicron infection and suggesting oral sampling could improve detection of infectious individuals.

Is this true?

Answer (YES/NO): NO